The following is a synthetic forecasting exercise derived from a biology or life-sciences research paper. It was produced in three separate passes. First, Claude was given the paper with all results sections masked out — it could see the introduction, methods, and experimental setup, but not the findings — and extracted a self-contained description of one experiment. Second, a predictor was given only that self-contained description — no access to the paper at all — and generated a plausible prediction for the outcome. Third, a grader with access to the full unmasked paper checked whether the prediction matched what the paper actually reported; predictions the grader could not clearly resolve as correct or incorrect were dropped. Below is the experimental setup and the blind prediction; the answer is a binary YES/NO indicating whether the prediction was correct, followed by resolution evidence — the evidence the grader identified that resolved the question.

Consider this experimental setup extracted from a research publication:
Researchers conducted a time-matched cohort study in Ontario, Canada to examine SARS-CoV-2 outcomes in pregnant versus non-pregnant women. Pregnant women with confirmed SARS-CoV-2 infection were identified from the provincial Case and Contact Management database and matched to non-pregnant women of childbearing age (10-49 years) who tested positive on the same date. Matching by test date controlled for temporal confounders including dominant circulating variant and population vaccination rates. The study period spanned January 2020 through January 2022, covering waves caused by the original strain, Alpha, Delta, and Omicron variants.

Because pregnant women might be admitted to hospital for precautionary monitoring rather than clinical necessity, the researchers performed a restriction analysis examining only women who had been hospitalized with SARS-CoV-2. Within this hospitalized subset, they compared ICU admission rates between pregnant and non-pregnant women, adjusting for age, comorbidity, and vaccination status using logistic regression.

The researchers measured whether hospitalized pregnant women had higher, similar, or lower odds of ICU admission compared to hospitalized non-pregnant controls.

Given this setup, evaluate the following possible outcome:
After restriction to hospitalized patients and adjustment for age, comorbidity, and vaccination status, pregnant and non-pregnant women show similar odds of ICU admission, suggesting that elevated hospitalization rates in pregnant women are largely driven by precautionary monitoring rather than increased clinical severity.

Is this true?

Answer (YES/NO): NO